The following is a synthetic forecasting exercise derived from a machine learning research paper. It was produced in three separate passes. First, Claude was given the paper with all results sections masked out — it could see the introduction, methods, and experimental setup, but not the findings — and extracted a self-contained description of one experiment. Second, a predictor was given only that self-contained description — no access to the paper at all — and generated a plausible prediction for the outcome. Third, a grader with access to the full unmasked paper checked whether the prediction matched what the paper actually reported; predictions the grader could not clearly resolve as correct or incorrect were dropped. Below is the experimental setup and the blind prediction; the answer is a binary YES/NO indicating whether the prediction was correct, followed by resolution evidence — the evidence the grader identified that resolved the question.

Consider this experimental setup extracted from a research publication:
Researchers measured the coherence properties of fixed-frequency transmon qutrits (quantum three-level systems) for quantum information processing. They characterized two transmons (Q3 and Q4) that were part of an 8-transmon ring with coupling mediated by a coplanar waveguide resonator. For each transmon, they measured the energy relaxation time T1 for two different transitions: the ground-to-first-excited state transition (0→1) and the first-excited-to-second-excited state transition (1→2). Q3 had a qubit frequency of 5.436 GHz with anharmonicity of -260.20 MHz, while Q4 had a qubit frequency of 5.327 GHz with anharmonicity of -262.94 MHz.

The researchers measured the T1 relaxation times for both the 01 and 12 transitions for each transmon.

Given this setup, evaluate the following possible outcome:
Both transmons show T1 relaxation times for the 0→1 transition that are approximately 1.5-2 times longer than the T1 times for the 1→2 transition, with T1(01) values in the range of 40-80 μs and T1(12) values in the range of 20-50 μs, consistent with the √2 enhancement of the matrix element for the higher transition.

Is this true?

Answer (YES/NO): NO